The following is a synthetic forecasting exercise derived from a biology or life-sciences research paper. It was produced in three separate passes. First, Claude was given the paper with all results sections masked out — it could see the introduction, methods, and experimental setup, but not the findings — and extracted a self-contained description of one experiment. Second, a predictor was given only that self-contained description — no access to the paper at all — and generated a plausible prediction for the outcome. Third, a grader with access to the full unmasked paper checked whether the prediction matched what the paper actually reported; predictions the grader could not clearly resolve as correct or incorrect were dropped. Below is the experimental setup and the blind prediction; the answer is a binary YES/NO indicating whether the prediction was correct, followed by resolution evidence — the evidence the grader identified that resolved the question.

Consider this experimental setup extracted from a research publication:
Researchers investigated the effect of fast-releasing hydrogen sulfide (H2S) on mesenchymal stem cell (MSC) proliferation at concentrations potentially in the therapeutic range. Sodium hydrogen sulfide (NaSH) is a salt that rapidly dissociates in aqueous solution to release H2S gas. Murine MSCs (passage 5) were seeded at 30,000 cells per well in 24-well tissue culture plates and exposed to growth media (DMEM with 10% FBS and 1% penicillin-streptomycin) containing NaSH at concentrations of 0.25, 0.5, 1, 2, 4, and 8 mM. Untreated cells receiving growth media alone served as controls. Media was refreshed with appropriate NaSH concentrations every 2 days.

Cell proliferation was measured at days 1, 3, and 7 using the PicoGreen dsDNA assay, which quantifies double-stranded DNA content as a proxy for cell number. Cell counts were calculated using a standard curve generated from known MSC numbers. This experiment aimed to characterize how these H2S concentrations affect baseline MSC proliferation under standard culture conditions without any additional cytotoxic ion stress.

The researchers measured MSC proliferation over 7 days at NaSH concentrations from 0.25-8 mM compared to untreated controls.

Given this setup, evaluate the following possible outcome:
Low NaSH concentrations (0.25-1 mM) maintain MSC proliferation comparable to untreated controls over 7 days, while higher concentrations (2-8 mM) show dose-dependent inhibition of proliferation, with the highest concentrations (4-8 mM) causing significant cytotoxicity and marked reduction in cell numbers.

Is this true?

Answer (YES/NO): NO